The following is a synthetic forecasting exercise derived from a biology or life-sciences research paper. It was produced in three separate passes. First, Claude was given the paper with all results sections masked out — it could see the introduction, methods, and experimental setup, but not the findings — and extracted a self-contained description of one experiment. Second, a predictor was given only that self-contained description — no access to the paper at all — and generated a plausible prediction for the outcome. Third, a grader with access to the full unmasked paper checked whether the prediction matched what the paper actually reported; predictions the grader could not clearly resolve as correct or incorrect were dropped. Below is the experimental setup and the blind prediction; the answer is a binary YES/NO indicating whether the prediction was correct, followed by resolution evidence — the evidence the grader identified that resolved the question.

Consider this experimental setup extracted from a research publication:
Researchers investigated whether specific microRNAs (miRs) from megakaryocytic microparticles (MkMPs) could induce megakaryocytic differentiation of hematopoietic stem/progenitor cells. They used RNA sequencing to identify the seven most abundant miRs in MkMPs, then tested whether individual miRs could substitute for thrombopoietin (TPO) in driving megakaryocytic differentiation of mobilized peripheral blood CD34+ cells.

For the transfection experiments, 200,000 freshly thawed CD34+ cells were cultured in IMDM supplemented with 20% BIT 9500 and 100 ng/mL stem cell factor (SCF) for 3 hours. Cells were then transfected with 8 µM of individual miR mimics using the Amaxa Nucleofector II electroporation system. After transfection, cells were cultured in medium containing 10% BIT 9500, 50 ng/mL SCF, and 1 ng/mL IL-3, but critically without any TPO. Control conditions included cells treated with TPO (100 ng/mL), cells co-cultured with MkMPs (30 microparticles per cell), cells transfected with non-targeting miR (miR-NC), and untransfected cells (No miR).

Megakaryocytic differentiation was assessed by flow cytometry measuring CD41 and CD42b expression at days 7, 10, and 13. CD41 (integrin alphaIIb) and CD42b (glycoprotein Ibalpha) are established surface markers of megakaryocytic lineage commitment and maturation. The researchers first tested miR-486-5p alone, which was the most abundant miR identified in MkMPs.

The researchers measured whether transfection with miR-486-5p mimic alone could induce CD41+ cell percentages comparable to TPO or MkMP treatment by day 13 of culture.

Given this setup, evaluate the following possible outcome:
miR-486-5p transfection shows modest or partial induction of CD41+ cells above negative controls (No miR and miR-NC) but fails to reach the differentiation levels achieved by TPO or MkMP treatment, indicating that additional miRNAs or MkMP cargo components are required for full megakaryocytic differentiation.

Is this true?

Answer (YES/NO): YES